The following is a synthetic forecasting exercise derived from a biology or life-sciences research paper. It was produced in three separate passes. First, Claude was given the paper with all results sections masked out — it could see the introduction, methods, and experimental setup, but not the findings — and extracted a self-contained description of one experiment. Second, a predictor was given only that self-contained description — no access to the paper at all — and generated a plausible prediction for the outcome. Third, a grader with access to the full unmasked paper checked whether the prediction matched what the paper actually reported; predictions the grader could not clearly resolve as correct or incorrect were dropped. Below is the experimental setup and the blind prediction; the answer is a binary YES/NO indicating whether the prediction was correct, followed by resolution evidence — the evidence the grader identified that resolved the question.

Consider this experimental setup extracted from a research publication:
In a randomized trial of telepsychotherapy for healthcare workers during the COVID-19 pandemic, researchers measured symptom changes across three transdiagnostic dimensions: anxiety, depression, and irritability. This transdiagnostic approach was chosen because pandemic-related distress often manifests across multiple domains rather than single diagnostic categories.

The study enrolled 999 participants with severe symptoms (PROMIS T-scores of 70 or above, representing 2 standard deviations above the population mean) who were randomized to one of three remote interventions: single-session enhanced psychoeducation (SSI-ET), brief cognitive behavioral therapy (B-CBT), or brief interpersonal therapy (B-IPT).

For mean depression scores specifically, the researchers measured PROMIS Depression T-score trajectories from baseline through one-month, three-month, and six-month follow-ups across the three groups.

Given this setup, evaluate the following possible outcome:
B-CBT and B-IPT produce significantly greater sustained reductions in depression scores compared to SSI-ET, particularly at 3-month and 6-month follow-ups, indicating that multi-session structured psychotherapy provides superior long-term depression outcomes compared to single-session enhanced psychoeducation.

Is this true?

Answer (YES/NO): NO